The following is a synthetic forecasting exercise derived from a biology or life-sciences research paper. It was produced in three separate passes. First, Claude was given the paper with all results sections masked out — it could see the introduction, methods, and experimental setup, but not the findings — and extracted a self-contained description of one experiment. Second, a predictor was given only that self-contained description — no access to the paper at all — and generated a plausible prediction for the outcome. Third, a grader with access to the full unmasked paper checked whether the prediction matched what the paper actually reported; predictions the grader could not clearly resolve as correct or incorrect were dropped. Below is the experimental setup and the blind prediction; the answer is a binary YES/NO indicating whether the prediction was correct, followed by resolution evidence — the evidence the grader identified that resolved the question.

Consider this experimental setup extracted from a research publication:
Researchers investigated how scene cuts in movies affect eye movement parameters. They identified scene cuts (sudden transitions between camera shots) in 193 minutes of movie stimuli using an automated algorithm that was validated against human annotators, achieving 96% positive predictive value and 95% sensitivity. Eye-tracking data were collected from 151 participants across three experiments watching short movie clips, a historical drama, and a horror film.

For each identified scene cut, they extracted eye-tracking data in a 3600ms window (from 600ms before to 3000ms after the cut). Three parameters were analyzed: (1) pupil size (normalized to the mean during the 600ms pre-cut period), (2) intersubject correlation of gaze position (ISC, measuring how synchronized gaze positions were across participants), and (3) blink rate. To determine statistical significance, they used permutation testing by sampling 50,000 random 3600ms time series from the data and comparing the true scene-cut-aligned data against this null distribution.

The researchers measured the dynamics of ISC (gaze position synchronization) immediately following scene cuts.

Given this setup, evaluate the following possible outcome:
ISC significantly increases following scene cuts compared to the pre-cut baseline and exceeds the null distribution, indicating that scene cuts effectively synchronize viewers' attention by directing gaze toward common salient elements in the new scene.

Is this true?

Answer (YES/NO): YES